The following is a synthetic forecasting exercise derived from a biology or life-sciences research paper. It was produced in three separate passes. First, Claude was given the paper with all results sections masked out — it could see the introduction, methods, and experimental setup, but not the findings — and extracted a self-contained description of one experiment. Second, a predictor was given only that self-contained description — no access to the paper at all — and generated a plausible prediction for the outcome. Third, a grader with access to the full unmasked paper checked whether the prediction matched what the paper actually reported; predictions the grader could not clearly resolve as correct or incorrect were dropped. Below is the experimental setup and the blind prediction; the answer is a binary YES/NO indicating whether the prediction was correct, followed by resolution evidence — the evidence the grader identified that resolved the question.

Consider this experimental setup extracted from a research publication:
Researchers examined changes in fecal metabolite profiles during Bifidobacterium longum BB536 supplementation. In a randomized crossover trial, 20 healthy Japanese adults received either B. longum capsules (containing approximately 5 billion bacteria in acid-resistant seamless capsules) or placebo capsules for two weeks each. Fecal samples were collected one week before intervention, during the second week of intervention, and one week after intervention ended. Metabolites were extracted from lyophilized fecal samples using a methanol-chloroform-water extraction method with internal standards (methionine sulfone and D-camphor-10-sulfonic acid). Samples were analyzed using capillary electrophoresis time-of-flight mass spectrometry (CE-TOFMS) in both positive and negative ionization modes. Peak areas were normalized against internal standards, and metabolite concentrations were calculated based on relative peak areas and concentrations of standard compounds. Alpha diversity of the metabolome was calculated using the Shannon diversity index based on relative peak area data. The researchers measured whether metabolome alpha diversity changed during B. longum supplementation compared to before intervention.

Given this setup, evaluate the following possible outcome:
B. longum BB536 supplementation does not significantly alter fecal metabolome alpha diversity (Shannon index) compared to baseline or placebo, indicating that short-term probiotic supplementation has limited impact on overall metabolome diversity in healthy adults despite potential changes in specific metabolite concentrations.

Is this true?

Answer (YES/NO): YES